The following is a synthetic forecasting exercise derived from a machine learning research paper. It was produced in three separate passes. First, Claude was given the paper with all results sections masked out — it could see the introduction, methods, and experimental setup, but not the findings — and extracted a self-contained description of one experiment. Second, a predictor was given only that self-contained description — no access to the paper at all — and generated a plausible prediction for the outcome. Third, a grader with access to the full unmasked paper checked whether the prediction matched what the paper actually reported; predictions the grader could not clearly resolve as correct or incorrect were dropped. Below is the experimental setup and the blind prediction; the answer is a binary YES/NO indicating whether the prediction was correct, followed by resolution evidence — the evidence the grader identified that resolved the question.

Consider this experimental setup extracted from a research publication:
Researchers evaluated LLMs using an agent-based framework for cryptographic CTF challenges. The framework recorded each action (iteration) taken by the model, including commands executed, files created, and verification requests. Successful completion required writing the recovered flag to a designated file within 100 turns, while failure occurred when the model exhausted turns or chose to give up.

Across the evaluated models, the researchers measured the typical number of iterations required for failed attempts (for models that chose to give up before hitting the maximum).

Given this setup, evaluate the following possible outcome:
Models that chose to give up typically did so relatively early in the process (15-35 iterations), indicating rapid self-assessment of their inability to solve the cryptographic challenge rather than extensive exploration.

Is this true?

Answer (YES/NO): YES